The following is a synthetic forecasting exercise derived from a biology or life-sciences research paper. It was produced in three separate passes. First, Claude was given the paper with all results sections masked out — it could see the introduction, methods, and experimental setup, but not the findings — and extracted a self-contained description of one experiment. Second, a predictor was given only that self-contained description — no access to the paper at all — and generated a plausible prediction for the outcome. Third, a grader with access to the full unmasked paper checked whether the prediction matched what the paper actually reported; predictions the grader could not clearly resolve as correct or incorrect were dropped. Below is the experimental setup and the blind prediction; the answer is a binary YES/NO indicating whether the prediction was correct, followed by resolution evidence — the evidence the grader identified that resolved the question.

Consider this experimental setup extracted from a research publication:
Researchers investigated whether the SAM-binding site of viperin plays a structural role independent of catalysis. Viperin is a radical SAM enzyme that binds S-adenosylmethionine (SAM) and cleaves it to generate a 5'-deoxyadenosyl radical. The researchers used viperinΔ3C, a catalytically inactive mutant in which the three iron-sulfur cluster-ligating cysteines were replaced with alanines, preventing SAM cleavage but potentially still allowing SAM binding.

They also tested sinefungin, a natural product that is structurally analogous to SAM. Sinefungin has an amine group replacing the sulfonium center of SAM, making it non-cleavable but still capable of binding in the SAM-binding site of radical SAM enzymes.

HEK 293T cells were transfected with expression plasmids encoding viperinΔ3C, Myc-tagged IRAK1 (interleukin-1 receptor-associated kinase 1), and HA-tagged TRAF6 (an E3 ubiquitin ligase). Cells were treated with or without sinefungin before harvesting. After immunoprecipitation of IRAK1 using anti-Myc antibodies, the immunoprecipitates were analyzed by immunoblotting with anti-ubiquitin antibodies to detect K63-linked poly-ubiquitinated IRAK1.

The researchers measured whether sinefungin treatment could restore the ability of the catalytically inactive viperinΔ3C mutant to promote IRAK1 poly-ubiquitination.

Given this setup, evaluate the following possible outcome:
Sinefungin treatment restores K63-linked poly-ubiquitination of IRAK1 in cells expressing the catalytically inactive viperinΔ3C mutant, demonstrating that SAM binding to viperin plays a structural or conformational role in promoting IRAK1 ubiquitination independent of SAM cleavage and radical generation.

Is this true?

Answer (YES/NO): YES